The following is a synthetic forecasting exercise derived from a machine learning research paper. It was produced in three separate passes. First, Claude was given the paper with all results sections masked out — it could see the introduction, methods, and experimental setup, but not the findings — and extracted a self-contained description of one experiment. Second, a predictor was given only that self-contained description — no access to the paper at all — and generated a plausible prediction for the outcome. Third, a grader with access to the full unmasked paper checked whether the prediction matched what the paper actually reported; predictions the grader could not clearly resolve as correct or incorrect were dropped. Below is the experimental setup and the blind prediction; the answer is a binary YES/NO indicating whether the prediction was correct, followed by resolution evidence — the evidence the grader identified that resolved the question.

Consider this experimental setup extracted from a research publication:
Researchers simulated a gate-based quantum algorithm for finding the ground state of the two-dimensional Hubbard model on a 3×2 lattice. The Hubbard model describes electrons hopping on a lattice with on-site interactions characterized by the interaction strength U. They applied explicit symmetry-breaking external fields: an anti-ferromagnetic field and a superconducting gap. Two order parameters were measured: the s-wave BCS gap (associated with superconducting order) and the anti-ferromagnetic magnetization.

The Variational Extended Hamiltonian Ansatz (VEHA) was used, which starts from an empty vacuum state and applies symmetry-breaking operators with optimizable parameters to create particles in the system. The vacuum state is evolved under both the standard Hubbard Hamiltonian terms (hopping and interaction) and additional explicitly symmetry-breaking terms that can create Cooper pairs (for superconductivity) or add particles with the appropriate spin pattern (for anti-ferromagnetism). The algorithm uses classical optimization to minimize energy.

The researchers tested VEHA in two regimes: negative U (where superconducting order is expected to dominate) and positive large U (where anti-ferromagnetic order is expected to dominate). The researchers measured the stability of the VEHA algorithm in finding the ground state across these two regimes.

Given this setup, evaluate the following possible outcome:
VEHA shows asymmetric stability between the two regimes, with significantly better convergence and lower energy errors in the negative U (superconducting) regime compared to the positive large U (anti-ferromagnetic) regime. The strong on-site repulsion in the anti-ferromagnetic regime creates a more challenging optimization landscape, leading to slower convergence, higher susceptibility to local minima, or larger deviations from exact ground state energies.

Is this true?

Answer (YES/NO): YES